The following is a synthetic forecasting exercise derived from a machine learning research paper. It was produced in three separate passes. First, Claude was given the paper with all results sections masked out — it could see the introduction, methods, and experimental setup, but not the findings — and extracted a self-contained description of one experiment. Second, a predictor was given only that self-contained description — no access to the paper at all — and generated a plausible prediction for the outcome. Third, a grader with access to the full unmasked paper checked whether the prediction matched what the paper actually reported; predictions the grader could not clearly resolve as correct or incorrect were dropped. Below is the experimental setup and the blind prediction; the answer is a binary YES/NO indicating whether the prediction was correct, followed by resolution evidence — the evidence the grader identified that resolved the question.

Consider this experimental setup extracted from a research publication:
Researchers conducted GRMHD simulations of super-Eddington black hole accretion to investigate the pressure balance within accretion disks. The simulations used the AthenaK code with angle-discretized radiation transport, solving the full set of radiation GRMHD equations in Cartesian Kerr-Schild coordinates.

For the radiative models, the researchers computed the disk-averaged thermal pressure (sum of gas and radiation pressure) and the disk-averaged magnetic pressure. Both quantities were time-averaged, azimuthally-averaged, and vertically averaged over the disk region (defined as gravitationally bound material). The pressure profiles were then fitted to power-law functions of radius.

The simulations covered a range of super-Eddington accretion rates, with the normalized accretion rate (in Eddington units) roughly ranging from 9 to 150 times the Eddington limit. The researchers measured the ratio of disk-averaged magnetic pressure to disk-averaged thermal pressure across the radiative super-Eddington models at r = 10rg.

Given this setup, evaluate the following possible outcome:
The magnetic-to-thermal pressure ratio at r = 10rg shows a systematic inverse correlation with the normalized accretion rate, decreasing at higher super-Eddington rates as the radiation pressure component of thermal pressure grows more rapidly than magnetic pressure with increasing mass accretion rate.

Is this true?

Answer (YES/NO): NO